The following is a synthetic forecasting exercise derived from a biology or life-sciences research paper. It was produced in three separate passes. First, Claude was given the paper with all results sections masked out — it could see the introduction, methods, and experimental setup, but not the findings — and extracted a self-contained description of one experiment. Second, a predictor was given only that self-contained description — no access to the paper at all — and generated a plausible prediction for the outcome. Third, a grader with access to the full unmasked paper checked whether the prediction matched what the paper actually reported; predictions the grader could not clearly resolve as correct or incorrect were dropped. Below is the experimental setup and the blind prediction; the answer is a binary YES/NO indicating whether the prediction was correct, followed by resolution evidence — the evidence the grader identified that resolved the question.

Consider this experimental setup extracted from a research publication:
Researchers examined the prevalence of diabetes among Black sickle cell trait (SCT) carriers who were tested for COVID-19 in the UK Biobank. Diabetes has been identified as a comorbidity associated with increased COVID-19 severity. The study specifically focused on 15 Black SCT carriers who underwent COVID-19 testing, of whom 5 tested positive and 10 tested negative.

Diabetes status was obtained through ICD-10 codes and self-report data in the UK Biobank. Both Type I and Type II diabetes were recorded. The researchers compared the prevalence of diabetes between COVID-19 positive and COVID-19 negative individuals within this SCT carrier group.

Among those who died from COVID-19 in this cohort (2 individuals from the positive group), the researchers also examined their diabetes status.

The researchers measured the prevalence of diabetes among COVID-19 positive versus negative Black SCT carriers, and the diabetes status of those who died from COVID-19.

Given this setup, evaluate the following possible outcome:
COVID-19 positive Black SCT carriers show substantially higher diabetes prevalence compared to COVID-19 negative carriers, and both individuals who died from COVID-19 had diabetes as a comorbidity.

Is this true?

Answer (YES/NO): YES